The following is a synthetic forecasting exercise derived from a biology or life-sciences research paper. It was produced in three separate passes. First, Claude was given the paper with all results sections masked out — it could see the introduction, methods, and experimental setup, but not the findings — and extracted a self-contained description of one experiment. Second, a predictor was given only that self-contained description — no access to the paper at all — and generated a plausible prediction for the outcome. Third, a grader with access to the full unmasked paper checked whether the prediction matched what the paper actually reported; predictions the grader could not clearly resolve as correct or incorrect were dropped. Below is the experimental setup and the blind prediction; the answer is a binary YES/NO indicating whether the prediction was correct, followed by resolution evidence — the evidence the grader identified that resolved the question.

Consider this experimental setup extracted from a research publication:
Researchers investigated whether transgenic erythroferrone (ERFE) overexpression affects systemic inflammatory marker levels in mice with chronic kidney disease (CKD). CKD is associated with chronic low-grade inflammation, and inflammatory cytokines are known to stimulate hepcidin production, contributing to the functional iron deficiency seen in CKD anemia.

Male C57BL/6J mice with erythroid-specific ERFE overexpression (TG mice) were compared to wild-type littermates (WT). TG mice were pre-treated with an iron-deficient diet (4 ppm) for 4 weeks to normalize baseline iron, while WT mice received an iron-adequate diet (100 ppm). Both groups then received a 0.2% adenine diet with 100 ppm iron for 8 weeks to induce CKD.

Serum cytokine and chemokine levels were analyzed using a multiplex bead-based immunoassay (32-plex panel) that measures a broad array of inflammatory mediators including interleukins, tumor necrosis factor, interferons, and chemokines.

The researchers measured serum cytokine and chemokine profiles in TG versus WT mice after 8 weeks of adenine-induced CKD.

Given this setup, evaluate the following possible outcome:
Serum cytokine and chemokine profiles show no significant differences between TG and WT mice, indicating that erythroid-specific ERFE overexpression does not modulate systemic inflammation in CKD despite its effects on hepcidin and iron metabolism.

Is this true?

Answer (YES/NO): YES